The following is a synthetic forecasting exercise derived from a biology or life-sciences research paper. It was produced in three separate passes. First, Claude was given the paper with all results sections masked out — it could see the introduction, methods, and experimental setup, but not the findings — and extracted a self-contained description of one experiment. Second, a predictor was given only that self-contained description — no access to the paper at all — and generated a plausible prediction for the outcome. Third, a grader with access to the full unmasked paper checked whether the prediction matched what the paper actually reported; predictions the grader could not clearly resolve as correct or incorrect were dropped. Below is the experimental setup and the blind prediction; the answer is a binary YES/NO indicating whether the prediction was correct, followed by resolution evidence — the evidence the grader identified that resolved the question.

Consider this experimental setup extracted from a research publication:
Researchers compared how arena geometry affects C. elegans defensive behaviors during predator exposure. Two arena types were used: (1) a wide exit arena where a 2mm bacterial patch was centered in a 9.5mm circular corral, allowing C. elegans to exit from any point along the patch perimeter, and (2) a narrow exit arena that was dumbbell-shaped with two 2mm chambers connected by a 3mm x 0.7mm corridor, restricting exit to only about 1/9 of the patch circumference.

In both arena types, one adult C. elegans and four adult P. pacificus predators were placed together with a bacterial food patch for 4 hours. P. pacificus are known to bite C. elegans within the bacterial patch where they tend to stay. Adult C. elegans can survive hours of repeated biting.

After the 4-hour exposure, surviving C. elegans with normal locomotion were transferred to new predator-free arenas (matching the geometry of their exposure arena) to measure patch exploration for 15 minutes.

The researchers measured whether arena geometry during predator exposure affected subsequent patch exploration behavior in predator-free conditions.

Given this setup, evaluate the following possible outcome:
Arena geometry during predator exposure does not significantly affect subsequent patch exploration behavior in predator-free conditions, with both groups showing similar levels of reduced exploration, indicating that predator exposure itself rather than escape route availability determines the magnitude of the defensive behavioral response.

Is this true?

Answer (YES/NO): NO